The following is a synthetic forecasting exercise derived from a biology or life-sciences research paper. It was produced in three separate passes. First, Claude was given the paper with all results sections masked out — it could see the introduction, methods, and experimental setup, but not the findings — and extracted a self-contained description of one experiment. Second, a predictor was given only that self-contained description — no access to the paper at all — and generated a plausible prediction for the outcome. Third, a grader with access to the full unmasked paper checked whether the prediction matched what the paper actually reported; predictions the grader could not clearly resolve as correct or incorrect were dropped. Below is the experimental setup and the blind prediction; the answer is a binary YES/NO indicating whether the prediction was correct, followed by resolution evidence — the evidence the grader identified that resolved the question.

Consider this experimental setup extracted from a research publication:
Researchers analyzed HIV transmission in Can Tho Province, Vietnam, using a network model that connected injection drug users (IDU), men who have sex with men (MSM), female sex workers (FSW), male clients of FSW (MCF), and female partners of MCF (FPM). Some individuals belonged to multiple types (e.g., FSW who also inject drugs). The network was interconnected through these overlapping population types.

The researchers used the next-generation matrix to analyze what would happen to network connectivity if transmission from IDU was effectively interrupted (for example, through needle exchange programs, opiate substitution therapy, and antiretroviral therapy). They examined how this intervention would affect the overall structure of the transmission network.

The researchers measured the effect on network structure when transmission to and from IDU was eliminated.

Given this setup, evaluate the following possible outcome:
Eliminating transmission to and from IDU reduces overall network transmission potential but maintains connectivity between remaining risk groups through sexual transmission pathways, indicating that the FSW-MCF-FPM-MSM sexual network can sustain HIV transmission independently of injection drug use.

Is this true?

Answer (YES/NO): NO